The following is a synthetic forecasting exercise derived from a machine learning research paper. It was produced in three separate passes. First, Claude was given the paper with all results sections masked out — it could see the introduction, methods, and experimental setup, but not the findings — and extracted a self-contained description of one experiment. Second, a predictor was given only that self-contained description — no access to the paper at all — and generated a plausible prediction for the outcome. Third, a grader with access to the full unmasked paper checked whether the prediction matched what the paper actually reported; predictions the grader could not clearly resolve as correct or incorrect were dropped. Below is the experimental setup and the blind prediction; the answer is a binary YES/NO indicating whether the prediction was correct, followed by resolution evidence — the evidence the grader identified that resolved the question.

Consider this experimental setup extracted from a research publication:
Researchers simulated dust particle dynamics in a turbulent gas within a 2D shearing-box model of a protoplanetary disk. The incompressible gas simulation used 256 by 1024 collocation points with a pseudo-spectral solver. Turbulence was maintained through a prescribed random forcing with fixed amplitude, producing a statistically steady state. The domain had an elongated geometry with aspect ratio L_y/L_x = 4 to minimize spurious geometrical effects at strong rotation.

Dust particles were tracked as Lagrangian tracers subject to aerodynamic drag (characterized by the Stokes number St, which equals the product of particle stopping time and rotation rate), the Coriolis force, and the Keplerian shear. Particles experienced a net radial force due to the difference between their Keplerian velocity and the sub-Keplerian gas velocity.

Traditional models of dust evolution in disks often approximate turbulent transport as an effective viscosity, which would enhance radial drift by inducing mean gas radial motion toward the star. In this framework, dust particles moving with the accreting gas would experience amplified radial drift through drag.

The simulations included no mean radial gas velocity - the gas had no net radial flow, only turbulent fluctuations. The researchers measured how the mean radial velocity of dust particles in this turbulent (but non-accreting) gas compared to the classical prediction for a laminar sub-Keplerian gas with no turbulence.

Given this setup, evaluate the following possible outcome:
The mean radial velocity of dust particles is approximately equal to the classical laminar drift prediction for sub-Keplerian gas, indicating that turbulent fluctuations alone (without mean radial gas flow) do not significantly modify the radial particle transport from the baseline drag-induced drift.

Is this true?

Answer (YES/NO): NO